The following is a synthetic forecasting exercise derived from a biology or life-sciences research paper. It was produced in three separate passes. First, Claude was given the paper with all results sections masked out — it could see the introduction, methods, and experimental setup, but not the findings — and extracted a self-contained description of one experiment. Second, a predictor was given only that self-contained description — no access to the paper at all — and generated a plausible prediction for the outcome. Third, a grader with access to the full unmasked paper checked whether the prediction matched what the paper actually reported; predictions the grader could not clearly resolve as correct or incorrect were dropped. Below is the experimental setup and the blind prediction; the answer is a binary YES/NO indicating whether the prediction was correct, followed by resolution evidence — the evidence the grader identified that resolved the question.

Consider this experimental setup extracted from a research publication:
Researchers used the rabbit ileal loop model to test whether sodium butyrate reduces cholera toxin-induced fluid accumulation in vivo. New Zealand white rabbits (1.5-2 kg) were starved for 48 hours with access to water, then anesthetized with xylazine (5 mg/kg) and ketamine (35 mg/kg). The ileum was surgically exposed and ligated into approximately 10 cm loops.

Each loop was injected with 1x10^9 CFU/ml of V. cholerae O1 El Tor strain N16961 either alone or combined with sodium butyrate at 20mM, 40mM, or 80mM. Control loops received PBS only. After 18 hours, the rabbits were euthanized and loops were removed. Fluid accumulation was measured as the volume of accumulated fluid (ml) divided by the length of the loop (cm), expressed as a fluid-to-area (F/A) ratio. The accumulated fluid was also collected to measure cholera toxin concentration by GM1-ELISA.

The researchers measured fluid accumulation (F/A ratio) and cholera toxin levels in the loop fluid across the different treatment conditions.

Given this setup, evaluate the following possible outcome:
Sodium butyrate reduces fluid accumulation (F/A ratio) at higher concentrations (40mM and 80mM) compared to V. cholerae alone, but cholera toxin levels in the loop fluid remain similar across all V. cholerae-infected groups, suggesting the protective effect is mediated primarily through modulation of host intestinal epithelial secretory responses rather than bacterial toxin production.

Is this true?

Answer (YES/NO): NO